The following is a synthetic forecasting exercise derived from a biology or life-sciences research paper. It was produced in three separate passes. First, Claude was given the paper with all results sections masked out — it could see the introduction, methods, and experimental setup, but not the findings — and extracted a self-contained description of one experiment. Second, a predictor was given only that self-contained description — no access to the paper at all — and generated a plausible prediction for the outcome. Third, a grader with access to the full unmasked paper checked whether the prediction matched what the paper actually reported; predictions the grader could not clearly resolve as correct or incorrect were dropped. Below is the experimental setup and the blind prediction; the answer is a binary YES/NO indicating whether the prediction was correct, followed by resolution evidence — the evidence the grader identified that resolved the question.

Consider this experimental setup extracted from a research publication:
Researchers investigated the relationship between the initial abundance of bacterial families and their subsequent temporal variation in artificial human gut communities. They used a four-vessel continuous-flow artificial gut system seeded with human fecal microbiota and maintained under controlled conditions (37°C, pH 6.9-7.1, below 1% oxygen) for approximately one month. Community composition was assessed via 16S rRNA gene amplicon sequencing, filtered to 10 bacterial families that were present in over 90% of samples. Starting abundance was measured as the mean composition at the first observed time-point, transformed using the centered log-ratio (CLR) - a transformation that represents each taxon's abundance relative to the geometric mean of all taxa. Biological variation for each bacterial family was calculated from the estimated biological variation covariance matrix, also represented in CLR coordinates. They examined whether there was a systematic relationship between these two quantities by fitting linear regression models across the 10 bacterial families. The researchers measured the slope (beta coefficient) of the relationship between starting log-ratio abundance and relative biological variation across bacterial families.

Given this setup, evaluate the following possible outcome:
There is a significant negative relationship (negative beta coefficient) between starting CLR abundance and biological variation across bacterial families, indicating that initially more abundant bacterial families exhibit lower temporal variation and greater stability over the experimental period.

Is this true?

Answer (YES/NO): YES